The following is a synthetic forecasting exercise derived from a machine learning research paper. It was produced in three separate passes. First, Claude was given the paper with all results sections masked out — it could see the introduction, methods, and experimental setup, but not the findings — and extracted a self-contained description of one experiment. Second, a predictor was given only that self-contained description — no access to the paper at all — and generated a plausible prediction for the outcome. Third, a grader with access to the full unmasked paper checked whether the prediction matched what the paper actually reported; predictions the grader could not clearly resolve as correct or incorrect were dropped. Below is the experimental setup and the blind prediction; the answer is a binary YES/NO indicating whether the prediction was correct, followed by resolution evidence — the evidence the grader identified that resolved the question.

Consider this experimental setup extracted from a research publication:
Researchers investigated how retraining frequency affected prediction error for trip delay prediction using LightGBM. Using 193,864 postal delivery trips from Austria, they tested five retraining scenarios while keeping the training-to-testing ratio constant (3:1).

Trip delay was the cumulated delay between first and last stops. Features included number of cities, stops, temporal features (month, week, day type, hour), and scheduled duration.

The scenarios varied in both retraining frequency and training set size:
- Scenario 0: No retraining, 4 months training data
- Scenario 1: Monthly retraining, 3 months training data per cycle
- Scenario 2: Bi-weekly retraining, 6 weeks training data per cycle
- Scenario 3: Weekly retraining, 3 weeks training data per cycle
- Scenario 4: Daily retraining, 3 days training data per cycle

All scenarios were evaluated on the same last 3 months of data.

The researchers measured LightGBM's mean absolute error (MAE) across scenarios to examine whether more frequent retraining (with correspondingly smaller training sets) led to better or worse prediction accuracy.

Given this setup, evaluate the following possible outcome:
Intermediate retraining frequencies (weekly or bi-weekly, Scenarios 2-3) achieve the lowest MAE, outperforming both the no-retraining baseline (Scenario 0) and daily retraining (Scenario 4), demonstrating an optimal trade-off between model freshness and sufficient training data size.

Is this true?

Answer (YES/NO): NO